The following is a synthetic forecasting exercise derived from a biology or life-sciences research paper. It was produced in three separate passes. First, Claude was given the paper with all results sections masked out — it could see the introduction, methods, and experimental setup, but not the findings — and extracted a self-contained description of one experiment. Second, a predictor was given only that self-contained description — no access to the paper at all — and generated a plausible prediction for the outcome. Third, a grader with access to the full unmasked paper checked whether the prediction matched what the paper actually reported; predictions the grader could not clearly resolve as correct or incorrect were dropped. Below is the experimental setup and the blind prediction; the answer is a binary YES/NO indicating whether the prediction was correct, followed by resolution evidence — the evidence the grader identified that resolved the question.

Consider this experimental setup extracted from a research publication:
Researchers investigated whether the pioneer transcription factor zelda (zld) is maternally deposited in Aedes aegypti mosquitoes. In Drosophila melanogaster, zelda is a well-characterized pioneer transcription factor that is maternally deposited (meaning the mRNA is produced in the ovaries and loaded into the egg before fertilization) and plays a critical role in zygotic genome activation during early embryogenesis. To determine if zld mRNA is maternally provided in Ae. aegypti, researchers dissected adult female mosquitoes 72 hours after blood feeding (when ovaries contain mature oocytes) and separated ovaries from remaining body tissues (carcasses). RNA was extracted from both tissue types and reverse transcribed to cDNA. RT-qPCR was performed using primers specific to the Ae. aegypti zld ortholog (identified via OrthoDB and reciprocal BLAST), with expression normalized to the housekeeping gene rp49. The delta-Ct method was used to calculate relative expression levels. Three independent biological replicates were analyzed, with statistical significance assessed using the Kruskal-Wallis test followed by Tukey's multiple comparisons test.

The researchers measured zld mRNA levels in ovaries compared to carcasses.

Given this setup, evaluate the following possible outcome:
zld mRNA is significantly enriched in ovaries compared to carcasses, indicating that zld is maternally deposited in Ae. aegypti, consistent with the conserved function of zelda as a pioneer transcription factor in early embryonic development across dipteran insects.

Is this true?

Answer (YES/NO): NO